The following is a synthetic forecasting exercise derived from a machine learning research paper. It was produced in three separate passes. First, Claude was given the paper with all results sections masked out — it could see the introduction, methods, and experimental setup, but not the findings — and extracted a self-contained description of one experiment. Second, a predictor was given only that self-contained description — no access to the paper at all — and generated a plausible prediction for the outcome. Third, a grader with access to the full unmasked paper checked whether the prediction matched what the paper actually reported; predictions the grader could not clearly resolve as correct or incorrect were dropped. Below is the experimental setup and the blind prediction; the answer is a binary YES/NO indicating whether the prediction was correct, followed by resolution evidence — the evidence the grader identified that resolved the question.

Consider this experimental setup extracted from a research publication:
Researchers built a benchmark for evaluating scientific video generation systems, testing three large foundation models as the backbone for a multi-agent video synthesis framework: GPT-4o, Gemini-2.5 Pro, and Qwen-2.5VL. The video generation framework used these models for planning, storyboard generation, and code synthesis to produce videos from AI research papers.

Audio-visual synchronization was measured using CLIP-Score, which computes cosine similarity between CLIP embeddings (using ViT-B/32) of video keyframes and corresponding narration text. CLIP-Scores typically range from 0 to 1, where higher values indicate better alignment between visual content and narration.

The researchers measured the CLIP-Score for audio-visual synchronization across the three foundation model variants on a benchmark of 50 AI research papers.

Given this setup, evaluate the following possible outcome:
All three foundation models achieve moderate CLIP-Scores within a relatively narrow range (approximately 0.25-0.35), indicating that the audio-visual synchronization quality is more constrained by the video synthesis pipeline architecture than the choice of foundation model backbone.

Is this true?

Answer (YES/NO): NO